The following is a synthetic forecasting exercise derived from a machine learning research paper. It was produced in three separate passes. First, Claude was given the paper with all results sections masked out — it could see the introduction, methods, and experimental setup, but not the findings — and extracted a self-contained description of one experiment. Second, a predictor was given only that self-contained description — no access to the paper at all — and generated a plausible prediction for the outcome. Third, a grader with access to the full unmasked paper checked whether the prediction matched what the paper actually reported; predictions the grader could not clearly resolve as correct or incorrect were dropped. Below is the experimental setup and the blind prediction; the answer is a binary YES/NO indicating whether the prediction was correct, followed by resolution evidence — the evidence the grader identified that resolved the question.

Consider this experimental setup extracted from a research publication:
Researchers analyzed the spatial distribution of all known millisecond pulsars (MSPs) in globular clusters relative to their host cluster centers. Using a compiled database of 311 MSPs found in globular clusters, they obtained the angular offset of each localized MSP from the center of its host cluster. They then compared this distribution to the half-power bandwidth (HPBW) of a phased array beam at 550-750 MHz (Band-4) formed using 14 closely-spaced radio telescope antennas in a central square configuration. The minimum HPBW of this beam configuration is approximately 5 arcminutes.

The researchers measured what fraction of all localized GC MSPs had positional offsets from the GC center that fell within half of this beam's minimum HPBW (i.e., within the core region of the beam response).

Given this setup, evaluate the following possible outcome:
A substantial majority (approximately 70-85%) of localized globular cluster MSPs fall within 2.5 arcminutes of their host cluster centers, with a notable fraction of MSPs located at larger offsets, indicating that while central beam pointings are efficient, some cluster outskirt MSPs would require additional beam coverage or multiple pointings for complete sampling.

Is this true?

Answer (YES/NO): NO